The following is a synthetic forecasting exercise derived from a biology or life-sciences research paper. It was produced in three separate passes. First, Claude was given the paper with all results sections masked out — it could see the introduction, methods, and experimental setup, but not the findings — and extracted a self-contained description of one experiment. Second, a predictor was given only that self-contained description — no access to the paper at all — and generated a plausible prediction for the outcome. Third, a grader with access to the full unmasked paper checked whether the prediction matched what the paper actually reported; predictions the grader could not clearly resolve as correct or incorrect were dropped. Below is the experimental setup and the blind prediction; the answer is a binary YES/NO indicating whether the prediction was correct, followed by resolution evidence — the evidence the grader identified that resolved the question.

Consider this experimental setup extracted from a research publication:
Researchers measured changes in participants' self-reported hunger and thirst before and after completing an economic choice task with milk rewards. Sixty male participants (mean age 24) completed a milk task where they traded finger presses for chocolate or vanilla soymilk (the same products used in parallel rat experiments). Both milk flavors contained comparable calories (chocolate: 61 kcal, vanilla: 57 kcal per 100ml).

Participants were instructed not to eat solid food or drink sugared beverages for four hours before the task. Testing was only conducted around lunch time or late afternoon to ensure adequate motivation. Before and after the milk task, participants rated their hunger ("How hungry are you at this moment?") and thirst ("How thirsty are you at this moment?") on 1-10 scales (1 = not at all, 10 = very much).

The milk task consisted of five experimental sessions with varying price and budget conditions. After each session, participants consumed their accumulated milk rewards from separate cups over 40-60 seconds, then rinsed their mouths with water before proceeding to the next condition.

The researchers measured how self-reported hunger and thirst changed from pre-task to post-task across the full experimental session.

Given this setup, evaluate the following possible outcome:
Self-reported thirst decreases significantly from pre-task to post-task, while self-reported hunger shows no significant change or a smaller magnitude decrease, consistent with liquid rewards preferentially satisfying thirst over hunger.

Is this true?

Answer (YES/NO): YES